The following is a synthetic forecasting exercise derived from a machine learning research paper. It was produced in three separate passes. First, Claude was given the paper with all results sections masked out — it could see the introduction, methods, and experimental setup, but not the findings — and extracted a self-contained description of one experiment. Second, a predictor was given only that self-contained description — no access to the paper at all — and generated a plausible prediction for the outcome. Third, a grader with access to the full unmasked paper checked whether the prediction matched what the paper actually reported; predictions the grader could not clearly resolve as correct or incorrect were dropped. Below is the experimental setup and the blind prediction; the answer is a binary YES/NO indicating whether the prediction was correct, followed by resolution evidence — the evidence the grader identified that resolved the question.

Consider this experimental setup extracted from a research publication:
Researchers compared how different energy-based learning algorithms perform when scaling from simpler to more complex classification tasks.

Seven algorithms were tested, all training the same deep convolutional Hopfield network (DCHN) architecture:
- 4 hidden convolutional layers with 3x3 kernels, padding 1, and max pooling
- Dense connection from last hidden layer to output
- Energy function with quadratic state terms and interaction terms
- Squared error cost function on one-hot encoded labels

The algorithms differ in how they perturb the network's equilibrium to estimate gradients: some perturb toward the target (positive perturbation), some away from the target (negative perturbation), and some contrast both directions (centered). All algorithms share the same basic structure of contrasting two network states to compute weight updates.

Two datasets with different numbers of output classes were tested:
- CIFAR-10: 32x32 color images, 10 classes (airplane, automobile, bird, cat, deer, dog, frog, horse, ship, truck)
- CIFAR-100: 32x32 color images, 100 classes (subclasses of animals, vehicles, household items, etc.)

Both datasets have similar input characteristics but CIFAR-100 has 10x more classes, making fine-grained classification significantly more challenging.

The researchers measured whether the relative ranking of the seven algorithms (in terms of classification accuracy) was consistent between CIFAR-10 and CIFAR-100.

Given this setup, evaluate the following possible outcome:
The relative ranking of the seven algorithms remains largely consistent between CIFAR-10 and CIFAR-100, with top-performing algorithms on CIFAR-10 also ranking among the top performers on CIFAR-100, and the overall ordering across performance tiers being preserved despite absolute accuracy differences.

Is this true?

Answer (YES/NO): YES